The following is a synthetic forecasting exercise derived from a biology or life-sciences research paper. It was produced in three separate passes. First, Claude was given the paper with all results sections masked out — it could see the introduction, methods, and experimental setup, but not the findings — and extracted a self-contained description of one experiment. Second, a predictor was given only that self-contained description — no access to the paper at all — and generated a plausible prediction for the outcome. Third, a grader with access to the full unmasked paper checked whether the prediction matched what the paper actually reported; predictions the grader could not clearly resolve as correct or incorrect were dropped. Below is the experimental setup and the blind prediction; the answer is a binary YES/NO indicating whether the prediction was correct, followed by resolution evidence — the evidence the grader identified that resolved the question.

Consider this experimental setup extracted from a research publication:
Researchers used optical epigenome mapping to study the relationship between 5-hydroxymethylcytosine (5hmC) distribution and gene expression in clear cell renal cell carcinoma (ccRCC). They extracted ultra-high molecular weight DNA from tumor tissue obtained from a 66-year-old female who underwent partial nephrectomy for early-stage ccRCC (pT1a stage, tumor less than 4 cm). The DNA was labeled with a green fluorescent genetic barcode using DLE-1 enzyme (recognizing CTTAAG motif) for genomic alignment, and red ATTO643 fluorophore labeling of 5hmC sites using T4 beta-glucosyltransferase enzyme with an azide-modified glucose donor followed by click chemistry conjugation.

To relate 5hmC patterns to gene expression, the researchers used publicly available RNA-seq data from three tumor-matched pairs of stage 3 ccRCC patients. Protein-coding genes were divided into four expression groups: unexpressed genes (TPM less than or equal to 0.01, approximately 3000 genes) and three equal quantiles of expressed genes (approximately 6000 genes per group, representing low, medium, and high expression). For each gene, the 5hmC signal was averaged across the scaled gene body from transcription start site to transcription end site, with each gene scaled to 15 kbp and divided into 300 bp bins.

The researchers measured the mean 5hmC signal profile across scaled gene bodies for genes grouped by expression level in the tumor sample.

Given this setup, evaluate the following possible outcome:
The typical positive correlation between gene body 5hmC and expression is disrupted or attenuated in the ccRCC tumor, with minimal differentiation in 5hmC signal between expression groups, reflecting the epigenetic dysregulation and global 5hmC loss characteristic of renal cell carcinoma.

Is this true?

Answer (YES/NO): NO